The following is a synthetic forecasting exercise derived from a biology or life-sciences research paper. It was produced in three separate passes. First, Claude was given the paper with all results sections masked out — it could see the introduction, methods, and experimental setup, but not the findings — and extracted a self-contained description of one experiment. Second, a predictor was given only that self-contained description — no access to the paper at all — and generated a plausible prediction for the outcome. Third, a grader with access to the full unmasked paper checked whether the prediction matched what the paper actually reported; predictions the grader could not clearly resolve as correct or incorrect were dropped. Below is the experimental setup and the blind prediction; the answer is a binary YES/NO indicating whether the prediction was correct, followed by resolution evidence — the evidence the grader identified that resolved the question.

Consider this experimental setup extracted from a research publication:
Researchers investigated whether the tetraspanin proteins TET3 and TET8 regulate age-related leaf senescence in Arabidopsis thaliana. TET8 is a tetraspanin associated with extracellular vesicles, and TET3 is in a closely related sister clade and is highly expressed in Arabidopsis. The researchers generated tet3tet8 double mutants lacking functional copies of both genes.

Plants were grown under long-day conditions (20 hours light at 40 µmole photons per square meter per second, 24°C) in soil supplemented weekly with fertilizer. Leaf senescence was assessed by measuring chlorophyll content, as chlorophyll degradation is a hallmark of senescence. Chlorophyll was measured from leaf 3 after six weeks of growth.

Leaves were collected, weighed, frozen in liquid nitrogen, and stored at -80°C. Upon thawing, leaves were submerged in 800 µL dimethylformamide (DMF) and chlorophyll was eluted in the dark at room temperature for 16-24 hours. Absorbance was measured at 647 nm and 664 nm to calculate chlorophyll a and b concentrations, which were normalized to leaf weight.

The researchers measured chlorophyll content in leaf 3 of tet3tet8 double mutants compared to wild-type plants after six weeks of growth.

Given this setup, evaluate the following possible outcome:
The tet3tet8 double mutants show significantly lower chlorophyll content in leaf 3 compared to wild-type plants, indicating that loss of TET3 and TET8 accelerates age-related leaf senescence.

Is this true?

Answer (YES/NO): NO